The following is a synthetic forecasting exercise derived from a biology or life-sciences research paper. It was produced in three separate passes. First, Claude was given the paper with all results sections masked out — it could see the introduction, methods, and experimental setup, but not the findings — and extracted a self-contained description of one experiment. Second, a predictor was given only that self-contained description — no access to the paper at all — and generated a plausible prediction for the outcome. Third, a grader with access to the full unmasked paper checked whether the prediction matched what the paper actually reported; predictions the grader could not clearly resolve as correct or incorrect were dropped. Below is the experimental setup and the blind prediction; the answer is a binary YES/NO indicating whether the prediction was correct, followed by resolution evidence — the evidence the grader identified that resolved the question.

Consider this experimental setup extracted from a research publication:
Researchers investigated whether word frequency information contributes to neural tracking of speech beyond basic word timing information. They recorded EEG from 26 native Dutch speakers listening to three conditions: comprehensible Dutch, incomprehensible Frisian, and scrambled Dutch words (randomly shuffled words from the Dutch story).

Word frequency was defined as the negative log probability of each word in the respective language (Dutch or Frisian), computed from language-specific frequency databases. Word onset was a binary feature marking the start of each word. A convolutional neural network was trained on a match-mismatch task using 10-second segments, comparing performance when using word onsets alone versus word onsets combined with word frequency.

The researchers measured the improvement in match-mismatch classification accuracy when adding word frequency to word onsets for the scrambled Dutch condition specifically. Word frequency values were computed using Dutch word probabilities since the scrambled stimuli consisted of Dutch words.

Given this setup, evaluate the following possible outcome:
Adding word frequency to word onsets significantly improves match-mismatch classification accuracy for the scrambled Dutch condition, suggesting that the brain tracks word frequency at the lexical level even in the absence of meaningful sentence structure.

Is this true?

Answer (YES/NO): YES